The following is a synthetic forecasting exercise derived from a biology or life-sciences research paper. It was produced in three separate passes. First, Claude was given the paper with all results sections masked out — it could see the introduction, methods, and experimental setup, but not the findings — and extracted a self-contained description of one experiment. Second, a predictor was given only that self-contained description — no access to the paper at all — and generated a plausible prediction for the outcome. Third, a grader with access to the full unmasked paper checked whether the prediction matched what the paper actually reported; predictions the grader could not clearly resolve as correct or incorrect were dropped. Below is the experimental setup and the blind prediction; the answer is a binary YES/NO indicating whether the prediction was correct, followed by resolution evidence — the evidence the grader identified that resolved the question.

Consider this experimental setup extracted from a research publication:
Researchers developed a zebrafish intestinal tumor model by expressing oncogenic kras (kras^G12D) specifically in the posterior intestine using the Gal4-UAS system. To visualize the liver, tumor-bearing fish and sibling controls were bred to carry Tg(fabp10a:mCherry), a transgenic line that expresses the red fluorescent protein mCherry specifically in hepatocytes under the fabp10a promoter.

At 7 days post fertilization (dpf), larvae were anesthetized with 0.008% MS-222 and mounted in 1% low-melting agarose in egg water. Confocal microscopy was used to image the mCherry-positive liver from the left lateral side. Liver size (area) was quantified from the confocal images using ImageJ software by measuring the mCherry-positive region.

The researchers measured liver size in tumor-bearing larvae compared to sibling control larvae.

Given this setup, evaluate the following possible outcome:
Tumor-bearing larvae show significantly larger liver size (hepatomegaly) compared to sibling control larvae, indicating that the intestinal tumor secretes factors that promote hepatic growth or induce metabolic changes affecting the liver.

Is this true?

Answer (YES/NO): YES